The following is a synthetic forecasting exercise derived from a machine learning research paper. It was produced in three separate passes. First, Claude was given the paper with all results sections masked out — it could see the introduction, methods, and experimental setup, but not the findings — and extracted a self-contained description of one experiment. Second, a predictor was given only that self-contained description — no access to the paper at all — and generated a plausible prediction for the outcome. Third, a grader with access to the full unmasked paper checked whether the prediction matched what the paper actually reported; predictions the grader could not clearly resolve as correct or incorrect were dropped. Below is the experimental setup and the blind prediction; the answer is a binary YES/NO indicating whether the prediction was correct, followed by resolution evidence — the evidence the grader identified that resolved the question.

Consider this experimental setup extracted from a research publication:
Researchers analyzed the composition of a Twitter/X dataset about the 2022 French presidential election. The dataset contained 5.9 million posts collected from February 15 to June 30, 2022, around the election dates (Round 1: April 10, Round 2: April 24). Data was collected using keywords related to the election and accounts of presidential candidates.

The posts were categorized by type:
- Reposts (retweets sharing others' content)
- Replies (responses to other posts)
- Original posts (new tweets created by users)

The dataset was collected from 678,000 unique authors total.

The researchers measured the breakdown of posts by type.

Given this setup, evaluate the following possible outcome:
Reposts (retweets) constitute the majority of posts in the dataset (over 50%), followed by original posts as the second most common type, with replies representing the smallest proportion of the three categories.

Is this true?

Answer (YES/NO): NO